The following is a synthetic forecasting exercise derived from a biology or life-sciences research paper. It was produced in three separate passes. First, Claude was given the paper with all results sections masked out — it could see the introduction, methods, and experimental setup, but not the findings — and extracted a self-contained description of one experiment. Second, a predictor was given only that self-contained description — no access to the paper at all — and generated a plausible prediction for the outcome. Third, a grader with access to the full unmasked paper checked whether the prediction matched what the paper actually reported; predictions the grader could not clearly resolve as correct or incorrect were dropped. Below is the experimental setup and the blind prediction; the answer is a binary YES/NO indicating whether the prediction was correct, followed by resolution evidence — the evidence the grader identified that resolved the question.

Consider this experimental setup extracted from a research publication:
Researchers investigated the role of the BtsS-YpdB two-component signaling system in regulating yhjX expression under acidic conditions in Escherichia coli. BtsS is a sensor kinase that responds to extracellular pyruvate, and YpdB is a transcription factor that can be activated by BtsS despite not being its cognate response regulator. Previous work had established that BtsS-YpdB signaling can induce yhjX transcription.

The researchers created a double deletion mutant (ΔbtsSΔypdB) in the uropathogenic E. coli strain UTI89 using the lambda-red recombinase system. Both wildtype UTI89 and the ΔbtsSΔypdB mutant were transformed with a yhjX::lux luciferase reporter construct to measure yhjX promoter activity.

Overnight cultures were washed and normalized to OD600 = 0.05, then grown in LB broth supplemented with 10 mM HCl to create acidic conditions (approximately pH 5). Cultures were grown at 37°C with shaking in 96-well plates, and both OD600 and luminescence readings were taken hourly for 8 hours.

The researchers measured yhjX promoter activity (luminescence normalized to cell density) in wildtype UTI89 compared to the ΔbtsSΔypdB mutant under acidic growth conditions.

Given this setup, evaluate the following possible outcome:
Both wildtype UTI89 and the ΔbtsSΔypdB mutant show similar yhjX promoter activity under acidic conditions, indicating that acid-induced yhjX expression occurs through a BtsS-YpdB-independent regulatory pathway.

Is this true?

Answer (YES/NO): NO